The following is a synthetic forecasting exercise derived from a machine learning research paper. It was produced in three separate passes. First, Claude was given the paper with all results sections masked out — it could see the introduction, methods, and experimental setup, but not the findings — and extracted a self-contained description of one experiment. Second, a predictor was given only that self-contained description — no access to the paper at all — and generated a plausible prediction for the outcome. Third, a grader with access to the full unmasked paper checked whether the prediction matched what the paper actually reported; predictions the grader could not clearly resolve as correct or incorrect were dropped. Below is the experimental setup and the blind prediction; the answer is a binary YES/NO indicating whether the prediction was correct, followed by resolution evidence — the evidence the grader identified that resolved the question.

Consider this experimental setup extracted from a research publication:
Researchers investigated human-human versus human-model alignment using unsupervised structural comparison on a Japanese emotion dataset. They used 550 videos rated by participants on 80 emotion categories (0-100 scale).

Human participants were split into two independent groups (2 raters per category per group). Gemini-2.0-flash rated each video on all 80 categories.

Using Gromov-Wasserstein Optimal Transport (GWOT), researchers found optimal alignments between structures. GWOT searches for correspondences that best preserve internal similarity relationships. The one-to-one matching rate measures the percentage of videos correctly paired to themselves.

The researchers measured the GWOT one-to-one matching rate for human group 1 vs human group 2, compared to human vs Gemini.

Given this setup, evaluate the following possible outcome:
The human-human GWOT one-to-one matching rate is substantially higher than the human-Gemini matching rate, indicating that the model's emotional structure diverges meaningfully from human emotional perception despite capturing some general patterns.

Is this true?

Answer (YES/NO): YES